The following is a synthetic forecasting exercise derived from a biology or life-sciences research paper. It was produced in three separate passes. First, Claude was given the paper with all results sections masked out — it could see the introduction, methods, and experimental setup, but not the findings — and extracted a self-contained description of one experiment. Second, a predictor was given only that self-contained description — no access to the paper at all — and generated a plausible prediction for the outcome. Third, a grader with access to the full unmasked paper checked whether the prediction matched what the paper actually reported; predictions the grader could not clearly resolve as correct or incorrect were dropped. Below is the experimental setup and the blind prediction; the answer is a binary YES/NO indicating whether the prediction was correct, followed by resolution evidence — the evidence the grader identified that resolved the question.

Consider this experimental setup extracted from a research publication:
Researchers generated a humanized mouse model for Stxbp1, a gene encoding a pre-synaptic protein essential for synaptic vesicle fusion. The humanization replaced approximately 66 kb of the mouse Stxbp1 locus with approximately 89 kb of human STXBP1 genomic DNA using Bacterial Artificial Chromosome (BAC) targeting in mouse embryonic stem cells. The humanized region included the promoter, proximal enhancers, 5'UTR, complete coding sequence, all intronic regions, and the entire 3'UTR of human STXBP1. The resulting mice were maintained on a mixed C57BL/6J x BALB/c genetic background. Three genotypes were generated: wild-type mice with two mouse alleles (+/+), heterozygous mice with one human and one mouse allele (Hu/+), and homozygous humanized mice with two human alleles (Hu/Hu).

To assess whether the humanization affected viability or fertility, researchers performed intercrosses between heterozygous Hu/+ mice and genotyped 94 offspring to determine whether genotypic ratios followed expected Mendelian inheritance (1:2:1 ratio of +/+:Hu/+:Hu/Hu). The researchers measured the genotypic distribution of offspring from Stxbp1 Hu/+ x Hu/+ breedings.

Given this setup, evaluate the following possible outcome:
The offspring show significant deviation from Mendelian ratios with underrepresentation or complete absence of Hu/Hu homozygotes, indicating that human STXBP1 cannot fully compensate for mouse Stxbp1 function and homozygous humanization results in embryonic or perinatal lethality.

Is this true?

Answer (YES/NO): NO